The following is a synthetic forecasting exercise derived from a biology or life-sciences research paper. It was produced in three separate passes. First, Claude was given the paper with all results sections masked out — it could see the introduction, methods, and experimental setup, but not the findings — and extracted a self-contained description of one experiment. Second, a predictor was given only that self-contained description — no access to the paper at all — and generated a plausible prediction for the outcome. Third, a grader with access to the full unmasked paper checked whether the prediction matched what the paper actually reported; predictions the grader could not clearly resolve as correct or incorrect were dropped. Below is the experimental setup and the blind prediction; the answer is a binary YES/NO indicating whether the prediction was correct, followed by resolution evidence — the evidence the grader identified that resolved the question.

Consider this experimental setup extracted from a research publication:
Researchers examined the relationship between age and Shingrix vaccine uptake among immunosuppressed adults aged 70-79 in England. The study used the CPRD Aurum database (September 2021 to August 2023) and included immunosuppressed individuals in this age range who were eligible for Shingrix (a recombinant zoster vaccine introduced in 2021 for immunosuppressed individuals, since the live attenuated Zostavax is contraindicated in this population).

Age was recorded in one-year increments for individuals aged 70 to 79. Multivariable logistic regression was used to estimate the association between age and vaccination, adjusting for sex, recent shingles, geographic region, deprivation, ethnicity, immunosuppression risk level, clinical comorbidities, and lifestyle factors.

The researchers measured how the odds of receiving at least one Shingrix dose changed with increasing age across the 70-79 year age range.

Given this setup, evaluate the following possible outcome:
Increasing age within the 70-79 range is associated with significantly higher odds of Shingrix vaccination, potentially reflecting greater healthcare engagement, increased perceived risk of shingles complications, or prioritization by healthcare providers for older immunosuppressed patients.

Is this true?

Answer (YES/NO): NO